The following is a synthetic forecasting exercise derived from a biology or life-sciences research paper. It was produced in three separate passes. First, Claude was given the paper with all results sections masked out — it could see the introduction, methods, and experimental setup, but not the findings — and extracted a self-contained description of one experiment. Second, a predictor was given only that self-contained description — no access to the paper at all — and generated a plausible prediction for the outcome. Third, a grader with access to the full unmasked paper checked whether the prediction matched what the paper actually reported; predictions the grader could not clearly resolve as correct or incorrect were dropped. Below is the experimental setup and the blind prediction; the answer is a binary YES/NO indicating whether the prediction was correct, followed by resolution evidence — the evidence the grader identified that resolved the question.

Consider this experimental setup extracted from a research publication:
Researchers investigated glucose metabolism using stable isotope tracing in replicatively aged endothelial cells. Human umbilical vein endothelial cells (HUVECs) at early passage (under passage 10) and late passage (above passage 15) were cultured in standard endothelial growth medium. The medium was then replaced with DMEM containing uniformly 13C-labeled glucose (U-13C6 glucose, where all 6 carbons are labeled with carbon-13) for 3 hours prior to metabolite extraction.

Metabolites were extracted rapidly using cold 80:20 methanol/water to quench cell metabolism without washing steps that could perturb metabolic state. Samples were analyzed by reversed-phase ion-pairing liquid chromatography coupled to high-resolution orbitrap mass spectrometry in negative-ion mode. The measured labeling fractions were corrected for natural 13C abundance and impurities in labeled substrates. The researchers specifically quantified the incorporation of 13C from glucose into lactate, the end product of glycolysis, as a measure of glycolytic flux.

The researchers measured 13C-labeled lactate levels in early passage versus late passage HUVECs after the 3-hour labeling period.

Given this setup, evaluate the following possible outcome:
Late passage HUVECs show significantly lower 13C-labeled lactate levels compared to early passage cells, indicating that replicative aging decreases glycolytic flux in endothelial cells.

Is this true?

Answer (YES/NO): YES